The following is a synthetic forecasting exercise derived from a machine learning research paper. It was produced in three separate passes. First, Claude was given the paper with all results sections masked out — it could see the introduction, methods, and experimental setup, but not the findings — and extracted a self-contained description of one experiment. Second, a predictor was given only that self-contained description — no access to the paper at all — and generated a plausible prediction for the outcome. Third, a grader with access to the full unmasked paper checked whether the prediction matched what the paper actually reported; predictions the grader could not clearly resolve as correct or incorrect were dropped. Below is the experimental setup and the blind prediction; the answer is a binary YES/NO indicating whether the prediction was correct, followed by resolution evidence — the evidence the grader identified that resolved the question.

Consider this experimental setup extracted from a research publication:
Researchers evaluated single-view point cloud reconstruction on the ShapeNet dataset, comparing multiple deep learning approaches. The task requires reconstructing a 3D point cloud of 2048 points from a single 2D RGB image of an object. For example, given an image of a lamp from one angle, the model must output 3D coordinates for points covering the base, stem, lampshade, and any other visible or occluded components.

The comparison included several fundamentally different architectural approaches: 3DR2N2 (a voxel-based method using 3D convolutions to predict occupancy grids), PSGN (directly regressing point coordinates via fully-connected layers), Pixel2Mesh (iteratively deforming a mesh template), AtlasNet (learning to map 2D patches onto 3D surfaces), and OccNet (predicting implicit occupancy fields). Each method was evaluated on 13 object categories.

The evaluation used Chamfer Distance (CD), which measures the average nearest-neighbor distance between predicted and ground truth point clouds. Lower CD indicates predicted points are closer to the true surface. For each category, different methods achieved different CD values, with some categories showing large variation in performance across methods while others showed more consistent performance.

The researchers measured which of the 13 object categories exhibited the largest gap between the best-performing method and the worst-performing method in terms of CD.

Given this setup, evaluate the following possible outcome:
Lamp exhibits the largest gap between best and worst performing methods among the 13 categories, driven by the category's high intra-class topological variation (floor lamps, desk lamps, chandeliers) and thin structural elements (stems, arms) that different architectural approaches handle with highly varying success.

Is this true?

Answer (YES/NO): YES